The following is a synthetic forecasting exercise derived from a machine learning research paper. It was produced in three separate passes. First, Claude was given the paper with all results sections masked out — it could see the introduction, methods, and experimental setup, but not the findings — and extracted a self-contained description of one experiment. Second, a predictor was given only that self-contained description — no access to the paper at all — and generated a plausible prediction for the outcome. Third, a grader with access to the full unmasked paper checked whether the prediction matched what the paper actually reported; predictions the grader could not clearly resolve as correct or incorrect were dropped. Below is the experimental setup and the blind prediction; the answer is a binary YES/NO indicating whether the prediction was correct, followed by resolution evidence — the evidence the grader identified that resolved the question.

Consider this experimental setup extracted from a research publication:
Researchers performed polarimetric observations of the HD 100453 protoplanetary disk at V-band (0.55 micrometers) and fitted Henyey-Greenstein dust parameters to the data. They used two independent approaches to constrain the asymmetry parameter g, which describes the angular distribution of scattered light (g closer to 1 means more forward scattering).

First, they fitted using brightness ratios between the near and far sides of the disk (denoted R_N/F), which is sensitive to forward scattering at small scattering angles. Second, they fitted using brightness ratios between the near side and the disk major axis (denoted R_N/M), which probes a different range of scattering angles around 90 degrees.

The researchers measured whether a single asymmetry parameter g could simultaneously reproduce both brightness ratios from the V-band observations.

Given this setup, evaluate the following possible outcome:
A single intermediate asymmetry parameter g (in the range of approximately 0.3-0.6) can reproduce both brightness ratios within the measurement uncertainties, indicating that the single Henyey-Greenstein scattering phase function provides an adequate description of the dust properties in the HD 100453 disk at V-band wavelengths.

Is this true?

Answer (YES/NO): NO